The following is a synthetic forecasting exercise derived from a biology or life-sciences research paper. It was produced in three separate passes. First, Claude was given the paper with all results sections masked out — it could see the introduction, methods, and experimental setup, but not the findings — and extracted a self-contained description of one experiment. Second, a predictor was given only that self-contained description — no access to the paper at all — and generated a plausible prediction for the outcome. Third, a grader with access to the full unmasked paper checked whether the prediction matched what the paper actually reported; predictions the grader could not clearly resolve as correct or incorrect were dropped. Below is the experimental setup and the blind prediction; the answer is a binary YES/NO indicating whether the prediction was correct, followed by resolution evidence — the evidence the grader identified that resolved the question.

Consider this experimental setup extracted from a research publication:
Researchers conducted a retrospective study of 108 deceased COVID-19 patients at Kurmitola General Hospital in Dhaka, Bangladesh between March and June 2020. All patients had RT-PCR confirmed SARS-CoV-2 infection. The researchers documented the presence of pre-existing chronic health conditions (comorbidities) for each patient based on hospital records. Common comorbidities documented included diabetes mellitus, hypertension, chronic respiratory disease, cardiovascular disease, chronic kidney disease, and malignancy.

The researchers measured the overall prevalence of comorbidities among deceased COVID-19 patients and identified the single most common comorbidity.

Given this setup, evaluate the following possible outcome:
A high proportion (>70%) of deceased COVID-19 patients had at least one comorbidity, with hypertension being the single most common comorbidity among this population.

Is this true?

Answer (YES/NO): NO